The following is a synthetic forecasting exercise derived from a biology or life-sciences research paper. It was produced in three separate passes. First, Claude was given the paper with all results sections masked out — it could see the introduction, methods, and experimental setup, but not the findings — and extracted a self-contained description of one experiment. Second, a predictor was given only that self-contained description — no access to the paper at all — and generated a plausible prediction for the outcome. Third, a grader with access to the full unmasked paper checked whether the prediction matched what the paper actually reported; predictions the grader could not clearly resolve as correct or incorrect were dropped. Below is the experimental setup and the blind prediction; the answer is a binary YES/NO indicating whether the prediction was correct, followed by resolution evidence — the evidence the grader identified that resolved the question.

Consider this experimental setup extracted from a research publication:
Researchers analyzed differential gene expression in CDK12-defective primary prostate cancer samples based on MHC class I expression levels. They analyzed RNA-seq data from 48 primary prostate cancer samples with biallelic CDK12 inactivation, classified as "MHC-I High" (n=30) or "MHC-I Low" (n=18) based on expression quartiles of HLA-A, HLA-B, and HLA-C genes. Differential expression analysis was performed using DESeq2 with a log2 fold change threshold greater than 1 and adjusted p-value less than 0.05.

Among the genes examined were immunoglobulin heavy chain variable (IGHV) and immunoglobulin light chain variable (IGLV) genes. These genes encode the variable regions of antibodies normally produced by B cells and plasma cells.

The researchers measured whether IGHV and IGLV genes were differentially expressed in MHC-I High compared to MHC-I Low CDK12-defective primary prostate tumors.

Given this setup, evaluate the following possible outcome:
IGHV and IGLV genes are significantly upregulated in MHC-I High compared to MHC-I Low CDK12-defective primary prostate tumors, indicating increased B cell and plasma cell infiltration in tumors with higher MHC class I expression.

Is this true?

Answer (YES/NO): NO